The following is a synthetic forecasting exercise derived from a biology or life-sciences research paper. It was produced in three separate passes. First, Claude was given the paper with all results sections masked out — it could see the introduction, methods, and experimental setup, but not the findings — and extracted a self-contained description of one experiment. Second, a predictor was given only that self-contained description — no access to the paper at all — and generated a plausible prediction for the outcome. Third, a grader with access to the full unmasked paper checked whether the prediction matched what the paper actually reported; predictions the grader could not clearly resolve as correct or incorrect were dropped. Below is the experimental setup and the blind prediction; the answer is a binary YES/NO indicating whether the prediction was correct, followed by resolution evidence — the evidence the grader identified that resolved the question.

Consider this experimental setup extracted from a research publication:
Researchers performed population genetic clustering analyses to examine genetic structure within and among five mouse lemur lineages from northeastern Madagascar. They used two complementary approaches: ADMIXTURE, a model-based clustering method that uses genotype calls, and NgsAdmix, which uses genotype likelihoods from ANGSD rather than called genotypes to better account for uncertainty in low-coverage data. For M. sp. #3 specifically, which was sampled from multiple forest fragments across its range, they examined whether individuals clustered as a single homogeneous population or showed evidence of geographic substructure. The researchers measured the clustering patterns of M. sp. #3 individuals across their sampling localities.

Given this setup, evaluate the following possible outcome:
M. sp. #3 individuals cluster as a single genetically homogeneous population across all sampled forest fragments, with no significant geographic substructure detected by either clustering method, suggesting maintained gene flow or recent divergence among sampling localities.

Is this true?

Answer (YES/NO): NO